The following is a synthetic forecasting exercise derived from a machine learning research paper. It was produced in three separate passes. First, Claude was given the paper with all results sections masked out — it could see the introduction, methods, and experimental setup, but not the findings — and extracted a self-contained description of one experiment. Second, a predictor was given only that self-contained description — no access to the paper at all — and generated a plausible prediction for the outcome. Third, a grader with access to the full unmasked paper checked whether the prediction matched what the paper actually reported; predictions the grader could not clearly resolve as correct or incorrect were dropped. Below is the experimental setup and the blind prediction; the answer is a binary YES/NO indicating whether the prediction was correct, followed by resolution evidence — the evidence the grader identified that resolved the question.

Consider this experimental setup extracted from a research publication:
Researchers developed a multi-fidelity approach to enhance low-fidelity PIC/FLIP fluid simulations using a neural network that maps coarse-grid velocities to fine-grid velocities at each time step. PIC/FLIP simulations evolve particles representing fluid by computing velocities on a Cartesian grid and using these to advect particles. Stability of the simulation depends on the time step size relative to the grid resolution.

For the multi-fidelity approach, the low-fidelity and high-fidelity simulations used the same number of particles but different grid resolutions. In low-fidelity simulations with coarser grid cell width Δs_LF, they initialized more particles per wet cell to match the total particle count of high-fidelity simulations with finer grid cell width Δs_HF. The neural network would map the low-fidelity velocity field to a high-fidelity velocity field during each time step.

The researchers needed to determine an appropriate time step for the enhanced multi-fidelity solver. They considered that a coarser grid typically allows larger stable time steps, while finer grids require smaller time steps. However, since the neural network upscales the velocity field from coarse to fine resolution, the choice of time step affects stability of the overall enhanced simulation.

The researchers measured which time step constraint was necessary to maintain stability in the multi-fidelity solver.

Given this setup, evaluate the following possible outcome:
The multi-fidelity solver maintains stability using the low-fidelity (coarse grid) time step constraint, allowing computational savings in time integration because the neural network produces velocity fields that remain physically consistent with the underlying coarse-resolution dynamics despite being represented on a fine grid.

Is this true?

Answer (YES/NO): NO